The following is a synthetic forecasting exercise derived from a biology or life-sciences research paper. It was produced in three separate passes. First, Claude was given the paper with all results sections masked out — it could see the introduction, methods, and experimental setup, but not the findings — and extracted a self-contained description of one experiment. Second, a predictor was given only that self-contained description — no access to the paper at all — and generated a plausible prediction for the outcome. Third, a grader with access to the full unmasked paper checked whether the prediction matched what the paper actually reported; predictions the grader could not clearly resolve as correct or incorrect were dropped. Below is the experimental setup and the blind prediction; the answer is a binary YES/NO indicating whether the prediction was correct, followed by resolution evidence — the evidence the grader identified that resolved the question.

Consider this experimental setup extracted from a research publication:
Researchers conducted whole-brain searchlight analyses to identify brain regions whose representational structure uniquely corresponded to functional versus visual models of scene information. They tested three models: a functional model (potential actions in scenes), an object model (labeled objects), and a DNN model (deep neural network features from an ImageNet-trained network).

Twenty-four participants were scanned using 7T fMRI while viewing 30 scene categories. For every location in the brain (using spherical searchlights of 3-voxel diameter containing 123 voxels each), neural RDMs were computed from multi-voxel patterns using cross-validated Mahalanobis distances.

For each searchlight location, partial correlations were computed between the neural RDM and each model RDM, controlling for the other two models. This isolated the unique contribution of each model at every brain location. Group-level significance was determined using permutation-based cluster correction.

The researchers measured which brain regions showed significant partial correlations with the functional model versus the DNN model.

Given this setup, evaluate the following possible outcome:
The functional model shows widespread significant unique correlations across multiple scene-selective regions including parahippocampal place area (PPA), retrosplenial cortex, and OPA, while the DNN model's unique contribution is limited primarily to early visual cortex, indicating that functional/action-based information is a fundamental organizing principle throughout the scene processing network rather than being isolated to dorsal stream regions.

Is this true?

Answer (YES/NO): NO